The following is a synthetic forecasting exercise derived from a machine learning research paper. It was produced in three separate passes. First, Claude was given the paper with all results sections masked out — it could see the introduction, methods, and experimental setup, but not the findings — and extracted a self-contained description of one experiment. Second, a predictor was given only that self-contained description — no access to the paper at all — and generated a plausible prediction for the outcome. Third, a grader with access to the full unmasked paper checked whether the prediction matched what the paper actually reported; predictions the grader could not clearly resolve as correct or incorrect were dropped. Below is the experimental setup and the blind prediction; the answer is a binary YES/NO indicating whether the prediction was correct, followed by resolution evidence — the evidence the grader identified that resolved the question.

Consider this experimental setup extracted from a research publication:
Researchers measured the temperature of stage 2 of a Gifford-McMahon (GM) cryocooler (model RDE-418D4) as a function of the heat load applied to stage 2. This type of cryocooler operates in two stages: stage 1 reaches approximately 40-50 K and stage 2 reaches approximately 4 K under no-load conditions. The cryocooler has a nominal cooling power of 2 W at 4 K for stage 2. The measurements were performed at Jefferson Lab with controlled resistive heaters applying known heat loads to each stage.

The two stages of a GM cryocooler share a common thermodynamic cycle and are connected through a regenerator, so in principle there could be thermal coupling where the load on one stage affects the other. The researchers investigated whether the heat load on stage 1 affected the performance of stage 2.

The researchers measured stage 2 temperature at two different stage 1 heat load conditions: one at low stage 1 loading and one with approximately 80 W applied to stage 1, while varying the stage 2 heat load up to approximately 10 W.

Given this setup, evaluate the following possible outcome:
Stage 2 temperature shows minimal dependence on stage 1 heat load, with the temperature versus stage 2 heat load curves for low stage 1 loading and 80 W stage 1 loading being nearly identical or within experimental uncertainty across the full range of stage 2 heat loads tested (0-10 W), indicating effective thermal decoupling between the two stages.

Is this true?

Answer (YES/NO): YES